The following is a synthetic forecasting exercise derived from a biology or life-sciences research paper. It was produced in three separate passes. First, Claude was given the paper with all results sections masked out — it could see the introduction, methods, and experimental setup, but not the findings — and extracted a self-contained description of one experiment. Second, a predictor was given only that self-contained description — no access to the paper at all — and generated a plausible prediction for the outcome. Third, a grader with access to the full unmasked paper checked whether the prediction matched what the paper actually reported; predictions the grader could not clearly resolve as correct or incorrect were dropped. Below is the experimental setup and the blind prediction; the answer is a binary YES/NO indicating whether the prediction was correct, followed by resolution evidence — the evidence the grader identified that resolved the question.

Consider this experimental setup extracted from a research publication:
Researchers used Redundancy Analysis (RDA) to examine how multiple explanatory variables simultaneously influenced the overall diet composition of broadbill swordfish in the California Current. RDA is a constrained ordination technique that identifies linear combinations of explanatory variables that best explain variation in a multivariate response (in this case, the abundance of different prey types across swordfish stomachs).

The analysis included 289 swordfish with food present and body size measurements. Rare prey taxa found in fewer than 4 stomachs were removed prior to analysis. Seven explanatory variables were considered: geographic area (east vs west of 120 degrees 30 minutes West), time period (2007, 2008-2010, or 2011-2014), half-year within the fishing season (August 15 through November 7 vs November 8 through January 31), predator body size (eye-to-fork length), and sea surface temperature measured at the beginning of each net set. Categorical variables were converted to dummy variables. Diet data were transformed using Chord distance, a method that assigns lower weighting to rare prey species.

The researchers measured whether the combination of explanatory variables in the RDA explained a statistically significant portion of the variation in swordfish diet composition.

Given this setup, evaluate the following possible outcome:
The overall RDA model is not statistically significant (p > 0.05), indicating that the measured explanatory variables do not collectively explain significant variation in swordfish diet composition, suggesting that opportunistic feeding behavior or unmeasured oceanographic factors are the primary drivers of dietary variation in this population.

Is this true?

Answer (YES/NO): NO